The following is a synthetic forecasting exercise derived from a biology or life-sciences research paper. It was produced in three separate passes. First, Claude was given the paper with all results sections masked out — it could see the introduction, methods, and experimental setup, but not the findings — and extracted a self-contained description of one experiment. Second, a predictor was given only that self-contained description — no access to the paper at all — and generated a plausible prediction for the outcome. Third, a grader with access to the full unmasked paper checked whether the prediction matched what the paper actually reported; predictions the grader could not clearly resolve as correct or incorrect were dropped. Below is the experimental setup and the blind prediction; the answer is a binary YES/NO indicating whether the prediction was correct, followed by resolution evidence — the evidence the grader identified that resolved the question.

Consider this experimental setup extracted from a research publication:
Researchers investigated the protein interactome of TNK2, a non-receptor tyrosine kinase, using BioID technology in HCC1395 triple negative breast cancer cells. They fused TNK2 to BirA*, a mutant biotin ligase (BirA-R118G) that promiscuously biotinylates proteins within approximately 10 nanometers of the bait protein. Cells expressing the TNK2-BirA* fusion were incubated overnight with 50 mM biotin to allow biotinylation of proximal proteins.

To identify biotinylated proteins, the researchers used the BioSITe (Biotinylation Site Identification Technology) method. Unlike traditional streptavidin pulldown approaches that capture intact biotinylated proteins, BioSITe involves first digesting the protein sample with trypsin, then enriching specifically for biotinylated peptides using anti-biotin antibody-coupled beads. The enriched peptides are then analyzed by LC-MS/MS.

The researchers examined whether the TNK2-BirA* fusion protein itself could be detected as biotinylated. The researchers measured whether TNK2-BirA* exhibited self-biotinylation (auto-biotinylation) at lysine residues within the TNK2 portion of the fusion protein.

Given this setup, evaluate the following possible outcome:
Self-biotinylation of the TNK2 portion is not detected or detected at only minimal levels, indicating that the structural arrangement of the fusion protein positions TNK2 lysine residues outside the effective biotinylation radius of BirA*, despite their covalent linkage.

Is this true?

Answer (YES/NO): NO